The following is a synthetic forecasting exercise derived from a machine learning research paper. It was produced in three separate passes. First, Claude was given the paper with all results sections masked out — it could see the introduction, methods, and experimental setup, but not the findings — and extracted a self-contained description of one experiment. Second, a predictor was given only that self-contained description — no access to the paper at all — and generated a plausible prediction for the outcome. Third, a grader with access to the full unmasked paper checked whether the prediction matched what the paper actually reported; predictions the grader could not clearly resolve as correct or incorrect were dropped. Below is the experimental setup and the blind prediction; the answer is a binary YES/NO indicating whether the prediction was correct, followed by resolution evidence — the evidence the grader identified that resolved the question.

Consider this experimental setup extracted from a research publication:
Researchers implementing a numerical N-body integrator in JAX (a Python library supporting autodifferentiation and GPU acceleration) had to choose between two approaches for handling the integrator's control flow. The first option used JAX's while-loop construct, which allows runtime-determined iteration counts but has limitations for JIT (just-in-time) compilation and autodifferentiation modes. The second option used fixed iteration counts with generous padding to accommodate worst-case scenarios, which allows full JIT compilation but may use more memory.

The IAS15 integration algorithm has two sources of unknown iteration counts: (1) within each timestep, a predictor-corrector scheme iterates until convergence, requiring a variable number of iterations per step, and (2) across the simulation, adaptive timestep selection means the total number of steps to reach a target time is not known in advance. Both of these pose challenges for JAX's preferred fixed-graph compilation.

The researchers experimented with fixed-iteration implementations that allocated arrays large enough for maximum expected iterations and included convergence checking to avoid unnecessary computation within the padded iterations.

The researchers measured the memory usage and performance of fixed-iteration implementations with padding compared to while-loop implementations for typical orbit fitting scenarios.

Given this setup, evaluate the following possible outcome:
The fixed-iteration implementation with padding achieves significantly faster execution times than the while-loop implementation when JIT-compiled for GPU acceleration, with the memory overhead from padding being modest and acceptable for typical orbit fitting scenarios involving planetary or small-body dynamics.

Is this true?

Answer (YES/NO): NO